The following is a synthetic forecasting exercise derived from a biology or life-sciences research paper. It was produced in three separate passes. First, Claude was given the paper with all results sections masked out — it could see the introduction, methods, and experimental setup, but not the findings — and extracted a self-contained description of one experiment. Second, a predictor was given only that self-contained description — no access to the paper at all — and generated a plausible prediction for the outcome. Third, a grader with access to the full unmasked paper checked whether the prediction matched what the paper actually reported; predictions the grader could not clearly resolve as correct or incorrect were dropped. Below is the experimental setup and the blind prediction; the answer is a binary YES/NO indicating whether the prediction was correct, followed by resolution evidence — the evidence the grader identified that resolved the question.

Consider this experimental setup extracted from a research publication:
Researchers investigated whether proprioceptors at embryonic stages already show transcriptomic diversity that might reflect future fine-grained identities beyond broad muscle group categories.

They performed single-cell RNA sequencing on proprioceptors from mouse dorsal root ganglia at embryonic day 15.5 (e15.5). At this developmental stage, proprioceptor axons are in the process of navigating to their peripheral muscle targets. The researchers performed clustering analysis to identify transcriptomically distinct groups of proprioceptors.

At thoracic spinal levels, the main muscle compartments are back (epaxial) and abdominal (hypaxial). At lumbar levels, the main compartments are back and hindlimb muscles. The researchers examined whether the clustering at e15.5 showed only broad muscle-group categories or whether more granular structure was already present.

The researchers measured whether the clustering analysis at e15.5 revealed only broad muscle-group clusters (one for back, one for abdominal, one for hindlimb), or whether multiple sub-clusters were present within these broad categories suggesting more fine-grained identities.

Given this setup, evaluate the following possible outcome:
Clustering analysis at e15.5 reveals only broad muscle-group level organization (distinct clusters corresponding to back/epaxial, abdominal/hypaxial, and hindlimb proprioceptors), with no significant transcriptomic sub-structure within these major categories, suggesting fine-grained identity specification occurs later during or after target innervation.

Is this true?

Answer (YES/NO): NO